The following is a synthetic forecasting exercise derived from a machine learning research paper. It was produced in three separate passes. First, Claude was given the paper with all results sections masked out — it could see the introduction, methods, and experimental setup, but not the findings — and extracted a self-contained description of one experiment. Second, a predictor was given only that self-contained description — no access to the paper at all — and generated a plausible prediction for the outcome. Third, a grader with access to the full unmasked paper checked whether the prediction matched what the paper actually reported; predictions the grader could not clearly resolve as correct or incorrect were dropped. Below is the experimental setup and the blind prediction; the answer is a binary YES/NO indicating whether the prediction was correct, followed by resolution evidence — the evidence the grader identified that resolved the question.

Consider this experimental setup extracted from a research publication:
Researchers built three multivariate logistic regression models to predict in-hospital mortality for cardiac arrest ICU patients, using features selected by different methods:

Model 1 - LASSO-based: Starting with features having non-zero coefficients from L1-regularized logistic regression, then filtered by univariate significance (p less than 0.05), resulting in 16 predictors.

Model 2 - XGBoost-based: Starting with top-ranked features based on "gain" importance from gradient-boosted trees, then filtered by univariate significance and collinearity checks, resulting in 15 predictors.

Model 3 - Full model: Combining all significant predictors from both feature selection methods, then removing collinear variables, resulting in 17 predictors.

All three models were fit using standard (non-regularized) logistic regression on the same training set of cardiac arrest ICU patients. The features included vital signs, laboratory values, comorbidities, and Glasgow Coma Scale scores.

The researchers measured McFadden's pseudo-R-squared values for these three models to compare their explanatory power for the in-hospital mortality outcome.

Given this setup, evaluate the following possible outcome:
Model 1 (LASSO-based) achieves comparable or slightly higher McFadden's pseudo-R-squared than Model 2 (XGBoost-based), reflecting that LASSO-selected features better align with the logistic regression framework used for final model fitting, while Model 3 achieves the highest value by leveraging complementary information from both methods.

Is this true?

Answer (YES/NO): NO